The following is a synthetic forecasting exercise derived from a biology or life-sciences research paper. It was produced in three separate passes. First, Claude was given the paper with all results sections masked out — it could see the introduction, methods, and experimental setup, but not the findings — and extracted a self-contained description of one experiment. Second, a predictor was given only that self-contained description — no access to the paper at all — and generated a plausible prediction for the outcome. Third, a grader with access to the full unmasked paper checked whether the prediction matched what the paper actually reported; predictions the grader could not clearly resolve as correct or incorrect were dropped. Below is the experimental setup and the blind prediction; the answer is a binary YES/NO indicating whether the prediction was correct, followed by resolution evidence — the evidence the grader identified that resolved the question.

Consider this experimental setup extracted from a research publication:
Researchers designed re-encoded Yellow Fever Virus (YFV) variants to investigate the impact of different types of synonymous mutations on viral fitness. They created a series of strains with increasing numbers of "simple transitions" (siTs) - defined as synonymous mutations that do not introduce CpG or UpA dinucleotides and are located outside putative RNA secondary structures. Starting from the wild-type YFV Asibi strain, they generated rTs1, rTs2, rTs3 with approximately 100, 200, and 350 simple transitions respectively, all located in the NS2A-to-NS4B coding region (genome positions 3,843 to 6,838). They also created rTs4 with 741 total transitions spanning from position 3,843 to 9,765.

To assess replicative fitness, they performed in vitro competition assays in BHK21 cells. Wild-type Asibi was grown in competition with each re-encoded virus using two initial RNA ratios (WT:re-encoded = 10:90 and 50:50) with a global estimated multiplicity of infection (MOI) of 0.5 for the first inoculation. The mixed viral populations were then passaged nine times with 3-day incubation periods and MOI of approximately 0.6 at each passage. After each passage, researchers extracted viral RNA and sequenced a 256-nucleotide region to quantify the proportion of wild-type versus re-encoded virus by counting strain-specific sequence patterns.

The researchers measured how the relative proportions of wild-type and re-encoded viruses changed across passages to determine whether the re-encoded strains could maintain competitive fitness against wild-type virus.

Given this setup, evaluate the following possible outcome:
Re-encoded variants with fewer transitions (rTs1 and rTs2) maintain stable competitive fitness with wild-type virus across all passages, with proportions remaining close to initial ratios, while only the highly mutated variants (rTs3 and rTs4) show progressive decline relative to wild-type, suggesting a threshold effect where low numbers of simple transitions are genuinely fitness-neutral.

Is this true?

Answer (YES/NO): NO